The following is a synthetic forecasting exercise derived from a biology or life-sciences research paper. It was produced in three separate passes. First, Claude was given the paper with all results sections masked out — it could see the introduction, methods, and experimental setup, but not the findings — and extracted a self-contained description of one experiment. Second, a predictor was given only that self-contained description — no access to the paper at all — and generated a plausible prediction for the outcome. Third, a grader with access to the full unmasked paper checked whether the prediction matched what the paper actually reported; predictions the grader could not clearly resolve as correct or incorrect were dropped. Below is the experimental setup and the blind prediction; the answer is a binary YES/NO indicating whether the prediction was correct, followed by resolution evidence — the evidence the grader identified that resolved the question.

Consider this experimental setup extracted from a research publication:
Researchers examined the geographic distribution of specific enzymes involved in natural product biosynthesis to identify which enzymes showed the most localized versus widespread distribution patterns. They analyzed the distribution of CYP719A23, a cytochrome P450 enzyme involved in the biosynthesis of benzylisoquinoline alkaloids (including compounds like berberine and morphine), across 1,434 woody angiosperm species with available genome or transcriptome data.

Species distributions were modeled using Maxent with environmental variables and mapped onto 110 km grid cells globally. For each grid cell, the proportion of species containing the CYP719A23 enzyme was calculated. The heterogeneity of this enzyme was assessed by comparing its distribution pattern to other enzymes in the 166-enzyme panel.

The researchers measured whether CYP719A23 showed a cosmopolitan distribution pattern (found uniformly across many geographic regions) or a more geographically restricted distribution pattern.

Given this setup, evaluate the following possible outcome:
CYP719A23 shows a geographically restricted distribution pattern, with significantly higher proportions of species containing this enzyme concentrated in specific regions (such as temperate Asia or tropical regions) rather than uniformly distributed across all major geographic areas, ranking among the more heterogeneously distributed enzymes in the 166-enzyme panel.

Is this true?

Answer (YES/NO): NO